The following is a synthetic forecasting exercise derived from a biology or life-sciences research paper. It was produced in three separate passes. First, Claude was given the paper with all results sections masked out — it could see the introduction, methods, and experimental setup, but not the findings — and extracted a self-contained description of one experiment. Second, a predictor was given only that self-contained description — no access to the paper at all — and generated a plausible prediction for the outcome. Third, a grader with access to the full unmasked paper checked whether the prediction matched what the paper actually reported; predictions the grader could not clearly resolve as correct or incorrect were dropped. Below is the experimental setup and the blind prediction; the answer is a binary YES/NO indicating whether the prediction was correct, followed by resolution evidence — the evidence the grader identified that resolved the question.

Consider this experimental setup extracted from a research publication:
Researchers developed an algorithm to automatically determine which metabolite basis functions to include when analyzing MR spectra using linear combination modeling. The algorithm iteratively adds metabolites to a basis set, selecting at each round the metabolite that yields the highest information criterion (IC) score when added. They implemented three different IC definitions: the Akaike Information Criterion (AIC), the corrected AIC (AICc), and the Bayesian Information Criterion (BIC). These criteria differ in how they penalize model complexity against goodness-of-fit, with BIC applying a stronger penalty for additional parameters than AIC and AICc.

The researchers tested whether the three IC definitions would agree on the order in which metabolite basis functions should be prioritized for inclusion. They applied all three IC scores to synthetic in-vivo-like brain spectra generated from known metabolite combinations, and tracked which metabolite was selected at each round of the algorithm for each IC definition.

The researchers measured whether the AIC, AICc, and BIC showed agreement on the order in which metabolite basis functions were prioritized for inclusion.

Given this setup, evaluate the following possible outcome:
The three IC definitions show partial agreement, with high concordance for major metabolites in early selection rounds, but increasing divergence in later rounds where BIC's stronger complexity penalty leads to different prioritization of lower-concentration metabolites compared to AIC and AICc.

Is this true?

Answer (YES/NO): NO